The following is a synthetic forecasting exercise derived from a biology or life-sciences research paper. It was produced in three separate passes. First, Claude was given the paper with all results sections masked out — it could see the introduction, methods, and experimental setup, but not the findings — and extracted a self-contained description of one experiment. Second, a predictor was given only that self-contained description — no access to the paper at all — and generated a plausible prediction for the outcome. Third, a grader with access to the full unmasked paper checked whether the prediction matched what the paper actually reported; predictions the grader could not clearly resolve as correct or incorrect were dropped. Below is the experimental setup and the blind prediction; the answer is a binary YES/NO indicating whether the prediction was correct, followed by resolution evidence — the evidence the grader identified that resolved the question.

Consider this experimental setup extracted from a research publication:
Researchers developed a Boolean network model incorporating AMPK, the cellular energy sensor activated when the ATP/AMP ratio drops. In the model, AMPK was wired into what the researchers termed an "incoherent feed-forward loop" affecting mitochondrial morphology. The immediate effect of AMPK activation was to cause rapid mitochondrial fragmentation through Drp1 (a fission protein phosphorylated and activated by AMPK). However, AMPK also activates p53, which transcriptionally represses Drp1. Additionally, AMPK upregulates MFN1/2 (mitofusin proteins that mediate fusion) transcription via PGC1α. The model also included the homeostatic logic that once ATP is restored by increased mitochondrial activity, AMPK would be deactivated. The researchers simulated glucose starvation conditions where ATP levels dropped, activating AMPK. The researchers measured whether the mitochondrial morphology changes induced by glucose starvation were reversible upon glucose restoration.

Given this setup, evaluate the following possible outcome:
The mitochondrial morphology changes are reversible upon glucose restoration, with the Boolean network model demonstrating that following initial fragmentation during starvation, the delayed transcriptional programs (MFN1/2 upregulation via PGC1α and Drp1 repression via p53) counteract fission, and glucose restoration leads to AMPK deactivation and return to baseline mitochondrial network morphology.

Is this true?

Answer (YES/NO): YES